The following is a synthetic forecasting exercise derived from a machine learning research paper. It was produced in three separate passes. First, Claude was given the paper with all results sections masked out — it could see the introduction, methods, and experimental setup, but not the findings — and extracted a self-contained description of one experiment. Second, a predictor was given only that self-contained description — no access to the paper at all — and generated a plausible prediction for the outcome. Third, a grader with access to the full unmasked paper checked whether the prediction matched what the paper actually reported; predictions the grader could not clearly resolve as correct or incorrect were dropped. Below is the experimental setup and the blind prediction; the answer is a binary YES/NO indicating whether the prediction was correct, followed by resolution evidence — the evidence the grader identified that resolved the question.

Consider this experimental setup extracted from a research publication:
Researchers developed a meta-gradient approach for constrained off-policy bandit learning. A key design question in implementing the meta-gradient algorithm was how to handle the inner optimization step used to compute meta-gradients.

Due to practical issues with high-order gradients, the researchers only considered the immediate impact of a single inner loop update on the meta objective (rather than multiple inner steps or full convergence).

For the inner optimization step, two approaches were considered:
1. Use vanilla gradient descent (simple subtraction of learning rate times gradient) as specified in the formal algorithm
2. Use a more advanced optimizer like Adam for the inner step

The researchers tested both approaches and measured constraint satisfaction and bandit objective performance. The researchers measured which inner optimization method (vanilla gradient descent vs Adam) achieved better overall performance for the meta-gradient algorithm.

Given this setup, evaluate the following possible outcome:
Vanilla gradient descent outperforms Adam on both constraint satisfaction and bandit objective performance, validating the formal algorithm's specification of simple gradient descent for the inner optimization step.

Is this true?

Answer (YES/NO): NO